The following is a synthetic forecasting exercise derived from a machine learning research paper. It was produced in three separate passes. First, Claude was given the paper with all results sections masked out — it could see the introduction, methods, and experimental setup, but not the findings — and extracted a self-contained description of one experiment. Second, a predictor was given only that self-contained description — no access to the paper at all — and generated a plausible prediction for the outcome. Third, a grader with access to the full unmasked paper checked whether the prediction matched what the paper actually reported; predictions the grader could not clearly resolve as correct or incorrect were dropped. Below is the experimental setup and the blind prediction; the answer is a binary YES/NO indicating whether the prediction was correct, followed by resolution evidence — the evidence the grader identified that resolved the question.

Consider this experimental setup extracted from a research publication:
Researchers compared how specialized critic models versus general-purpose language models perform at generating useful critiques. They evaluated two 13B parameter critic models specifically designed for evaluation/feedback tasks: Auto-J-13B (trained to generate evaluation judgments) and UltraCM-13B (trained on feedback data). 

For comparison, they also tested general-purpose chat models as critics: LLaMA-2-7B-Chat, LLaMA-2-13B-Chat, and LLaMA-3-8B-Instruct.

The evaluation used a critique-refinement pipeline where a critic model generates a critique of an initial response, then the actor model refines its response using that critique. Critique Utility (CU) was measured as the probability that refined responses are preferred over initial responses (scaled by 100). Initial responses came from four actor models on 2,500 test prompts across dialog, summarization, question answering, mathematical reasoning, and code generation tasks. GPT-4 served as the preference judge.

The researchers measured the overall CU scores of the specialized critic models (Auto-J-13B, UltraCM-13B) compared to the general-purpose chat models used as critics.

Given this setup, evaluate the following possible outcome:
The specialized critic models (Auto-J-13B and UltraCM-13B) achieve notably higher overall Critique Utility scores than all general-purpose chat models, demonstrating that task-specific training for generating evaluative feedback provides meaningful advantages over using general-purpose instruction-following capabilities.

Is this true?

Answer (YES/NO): NO